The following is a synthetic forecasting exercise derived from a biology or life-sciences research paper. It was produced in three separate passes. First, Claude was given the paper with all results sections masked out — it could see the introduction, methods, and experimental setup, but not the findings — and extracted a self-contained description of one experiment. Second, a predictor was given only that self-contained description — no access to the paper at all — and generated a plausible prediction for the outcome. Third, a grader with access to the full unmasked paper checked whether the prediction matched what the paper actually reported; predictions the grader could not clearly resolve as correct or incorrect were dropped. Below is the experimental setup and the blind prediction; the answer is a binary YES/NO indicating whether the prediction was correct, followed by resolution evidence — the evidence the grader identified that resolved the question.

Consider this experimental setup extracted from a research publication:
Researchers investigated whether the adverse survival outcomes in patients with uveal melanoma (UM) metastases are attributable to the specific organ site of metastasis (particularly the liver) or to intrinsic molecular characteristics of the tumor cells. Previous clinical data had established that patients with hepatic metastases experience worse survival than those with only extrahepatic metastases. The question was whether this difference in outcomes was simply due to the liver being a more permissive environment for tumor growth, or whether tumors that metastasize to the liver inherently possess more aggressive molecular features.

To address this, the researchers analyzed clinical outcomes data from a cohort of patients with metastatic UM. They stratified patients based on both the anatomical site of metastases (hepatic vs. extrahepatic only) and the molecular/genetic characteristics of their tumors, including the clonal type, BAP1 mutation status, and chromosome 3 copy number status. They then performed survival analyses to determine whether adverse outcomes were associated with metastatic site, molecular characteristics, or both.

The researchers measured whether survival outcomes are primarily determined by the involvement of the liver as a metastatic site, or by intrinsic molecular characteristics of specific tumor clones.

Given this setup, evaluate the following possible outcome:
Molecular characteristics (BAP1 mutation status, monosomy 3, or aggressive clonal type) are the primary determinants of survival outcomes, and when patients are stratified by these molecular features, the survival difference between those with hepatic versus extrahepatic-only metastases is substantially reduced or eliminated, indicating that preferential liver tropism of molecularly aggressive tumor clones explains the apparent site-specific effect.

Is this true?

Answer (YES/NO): YES